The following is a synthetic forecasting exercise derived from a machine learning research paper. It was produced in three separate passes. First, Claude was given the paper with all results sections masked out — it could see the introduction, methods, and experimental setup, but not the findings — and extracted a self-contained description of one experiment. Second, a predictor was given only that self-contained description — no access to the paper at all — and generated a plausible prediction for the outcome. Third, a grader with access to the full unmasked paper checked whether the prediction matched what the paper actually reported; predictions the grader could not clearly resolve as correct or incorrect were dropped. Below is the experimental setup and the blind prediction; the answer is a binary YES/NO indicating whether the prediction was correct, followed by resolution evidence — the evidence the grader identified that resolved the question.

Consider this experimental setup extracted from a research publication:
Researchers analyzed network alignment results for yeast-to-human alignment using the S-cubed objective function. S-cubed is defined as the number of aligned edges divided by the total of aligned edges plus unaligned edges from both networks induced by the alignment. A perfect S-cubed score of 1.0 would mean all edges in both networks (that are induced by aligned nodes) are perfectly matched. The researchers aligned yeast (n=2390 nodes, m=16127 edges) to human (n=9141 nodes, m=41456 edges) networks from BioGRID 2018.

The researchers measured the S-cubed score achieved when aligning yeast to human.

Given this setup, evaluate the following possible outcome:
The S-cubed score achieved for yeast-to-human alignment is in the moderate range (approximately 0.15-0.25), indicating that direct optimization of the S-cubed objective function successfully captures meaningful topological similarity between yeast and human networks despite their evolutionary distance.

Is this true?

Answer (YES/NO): NO